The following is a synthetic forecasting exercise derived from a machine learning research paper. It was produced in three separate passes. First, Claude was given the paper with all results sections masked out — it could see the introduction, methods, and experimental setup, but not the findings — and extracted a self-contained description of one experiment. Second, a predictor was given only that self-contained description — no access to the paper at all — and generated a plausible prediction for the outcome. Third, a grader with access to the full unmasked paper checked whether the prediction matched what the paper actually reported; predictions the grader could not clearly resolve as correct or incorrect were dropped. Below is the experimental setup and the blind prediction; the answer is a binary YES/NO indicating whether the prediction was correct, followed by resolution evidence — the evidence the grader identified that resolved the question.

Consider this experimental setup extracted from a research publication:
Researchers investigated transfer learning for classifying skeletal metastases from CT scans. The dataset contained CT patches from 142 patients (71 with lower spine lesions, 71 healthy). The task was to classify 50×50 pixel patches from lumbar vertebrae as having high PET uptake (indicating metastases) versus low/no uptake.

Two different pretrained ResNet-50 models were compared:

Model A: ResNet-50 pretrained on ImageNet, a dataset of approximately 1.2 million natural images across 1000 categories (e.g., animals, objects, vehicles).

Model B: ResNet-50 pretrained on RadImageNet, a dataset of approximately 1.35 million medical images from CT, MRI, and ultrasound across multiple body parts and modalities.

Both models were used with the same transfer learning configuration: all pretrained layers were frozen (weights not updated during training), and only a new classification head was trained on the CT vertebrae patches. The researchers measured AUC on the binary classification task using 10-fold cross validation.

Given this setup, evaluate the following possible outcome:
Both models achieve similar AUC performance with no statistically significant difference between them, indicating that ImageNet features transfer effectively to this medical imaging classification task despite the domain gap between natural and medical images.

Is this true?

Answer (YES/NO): NO